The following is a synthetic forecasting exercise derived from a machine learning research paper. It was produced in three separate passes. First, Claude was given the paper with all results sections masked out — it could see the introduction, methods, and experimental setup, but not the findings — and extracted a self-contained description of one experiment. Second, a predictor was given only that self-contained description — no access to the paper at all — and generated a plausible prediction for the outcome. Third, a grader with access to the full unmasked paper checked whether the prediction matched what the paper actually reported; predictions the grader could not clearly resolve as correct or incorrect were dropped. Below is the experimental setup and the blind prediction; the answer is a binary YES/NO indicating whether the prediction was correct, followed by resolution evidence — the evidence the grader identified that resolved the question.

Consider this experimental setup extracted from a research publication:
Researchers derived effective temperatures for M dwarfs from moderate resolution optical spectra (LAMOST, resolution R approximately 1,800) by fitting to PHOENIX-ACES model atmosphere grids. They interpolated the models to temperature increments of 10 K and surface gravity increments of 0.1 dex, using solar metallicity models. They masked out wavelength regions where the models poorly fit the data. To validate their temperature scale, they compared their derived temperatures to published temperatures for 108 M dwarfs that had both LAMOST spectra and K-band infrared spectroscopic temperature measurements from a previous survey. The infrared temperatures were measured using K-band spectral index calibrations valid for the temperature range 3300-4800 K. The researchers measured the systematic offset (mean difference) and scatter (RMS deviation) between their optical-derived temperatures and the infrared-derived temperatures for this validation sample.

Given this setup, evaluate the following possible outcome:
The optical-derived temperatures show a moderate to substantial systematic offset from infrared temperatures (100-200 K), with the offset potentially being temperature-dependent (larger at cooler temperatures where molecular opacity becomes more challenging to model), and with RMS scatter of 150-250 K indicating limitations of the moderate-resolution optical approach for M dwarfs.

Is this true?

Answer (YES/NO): NO